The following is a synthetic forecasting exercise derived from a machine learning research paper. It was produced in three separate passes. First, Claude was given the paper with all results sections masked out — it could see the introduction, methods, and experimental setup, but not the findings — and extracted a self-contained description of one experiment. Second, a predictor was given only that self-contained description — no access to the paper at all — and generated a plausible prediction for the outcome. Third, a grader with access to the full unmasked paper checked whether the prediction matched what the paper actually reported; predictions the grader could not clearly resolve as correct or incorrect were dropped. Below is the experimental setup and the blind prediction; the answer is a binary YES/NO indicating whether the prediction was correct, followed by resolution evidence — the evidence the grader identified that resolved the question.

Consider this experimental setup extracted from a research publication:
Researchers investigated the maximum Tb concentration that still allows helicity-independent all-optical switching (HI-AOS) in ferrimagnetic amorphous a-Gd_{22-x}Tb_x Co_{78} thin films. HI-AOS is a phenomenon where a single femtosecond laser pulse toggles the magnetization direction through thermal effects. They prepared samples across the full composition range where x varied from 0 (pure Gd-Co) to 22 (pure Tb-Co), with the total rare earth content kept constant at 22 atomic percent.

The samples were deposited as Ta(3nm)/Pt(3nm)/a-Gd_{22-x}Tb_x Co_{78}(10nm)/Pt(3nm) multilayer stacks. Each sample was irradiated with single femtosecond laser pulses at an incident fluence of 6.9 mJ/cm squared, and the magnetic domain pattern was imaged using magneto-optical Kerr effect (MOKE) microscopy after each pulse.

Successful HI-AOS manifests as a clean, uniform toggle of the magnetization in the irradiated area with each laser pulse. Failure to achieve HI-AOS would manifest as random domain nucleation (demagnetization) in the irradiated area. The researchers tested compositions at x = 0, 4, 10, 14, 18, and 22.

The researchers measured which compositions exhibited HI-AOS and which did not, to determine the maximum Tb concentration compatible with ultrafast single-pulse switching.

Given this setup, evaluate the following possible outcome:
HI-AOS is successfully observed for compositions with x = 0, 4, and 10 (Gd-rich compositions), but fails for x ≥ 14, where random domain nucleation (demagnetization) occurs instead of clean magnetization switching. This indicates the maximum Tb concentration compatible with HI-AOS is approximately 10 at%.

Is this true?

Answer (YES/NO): NO